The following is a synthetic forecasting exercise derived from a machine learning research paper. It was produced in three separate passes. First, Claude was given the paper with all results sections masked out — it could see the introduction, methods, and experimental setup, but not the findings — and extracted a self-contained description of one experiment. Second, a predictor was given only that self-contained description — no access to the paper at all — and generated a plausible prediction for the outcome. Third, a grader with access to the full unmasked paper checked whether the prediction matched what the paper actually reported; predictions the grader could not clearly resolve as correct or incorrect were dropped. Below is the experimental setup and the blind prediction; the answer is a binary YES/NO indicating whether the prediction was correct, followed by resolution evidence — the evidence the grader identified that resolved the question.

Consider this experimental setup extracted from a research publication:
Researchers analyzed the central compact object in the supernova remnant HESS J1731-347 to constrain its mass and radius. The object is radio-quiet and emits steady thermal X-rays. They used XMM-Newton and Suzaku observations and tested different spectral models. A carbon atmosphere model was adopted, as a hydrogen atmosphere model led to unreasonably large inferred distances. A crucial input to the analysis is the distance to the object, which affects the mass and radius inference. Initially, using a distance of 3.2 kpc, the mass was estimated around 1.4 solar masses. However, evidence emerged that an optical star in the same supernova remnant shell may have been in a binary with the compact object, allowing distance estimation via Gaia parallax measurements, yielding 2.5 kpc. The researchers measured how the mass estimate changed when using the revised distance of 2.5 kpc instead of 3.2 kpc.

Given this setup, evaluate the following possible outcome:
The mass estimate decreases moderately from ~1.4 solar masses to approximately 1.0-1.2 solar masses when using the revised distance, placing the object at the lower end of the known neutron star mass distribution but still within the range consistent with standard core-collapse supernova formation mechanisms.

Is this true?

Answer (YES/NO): NO